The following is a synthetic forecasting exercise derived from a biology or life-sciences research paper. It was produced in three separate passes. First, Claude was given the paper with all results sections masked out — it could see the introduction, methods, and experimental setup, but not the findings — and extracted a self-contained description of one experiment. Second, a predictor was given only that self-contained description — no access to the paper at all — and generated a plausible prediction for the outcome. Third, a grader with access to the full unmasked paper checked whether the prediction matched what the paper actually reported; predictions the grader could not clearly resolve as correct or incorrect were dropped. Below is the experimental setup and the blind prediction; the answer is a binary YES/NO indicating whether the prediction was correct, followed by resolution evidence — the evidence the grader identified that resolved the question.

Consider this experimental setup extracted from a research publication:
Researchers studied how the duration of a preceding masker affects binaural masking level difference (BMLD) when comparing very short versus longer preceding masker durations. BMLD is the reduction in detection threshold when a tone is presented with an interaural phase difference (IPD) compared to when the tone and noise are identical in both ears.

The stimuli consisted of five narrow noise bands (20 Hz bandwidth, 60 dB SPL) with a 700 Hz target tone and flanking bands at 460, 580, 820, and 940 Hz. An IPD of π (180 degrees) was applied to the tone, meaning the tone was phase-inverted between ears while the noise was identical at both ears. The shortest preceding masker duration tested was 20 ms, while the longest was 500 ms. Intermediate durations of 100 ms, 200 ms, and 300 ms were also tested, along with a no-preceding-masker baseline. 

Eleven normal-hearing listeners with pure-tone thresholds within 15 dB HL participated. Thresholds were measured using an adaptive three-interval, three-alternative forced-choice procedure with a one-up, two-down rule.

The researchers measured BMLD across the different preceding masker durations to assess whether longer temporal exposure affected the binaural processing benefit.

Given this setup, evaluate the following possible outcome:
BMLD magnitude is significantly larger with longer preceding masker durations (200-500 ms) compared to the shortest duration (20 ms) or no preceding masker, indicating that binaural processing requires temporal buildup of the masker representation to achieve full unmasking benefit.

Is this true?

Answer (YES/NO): NO